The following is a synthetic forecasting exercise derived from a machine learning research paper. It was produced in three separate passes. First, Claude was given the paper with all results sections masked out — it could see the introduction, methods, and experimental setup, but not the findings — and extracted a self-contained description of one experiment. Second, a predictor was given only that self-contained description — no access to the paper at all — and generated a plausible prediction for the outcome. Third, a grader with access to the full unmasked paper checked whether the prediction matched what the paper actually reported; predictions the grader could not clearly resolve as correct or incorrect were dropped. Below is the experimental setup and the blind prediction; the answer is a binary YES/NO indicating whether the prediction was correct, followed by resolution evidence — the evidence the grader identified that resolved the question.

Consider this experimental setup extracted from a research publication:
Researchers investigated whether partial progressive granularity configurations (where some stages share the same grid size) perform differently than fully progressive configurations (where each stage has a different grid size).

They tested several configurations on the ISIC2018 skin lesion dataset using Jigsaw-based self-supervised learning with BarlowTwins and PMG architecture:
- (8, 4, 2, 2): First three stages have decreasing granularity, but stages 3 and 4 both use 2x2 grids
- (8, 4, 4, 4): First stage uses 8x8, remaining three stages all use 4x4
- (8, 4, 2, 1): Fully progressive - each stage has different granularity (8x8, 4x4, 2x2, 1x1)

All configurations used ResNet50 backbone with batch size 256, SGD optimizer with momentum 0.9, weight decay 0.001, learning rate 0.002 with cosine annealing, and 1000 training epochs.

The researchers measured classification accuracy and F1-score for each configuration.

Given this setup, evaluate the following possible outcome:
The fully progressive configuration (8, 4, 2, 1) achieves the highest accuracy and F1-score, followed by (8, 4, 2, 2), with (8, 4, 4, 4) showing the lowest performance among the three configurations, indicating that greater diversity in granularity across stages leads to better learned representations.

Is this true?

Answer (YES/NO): YES